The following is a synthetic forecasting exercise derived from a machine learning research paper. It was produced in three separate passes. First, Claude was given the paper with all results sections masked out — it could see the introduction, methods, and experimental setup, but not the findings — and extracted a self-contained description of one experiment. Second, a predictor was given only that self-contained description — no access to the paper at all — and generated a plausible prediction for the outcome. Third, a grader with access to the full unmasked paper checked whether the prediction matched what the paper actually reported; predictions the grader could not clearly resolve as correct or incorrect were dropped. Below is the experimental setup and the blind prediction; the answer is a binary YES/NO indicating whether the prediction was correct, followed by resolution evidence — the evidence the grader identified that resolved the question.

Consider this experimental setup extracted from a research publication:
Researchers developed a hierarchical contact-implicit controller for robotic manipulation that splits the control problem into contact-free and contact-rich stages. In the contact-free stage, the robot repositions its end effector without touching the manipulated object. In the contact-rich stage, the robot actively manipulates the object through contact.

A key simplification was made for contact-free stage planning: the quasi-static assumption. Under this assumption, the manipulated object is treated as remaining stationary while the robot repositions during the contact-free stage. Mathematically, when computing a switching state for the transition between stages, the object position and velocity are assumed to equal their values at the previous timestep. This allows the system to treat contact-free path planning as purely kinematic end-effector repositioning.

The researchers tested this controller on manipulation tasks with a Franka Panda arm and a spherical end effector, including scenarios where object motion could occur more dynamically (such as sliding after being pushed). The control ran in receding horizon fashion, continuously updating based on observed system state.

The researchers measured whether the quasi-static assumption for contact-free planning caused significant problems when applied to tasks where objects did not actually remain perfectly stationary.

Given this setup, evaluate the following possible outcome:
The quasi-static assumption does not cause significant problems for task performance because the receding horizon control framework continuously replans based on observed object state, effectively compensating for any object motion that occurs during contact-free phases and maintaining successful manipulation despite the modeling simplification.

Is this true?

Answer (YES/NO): YES